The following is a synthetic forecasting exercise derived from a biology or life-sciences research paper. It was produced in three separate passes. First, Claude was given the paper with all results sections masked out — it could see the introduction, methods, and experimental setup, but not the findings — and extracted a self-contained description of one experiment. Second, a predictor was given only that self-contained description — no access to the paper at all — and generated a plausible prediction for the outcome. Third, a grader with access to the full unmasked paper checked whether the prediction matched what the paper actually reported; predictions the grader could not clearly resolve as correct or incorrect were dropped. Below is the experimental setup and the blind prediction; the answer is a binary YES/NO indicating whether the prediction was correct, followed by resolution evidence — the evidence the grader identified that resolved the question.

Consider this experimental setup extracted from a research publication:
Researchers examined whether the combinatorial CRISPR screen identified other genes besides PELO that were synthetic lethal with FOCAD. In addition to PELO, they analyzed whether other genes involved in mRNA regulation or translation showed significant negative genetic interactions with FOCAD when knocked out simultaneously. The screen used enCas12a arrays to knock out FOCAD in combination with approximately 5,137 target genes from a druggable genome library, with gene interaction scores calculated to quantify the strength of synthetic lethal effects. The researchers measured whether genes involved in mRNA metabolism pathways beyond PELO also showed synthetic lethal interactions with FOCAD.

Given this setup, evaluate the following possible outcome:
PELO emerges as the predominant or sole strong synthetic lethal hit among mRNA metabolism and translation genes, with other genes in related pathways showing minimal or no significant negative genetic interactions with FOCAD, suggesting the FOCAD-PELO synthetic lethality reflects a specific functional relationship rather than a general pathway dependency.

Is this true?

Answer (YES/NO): NO